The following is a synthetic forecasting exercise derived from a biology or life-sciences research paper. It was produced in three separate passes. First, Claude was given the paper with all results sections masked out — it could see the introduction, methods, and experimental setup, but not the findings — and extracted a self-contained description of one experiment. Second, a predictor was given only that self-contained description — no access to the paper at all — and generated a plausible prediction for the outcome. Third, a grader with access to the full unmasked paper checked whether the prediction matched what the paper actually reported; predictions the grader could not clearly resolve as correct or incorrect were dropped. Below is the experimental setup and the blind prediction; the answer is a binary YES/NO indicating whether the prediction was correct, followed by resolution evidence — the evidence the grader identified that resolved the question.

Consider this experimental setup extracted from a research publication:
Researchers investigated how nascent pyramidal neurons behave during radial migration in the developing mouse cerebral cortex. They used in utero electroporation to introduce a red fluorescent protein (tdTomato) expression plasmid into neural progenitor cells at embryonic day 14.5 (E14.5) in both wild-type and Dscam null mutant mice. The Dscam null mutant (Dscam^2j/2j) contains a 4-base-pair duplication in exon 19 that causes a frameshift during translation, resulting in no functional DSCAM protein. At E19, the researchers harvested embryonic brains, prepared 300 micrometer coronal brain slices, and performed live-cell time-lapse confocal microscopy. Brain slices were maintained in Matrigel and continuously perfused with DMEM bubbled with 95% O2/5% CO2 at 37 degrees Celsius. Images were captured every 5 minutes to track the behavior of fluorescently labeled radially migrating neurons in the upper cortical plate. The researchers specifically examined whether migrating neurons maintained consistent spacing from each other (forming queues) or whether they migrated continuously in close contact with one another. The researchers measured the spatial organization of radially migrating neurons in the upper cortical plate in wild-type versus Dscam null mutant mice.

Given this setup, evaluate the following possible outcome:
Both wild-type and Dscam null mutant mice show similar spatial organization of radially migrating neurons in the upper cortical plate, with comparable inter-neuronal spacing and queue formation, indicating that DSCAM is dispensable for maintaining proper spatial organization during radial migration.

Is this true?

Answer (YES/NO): NO